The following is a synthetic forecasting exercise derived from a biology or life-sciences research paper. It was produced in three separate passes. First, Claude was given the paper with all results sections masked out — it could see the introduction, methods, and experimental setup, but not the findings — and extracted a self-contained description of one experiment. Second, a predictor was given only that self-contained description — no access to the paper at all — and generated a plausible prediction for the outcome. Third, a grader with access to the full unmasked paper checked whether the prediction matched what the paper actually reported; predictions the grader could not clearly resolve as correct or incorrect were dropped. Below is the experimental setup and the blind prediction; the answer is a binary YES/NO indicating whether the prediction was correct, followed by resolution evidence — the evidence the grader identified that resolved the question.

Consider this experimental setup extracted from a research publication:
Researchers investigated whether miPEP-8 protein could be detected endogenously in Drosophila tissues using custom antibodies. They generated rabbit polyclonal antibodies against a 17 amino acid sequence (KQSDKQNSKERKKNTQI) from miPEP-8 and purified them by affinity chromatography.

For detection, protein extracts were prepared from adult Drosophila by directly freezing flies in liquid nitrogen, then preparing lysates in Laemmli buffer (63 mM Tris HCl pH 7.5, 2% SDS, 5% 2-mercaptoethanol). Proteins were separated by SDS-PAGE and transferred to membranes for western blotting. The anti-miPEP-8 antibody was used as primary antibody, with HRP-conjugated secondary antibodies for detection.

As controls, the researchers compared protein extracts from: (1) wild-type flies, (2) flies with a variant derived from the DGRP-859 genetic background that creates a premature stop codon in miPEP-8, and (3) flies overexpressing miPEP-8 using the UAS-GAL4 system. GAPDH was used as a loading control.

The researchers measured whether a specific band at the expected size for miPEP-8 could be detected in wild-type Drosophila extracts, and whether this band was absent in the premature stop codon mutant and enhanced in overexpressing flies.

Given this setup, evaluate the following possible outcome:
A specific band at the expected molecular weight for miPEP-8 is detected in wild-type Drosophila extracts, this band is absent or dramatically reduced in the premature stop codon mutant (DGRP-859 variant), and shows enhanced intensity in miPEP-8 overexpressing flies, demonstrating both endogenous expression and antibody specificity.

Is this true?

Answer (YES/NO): NO